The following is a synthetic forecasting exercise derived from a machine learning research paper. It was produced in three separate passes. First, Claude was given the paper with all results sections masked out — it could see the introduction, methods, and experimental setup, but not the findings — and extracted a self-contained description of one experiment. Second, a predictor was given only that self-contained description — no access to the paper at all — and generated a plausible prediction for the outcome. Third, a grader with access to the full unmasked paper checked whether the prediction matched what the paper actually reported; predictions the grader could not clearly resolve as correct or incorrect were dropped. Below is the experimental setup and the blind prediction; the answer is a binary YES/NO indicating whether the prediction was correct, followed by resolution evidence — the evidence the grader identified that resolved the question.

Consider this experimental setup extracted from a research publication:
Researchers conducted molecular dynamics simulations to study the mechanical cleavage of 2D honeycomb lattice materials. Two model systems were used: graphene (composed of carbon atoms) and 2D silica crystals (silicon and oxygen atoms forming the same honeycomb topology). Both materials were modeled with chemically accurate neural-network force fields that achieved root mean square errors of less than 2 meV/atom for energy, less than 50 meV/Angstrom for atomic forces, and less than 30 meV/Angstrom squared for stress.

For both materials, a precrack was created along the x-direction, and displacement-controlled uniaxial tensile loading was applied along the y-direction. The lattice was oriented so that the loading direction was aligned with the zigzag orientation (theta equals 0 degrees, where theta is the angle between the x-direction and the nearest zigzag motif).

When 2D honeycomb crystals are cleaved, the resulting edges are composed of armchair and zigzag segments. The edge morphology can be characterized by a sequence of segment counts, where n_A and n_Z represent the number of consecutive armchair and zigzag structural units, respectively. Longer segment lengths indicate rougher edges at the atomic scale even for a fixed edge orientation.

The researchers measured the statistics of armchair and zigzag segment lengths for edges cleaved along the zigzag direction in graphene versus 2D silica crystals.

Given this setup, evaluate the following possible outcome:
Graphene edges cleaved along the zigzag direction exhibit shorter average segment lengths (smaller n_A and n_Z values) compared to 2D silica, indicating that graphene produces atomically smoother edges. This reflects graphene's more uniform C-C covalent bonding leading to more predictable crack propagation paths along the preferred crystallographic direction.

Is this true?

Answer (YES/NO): YES